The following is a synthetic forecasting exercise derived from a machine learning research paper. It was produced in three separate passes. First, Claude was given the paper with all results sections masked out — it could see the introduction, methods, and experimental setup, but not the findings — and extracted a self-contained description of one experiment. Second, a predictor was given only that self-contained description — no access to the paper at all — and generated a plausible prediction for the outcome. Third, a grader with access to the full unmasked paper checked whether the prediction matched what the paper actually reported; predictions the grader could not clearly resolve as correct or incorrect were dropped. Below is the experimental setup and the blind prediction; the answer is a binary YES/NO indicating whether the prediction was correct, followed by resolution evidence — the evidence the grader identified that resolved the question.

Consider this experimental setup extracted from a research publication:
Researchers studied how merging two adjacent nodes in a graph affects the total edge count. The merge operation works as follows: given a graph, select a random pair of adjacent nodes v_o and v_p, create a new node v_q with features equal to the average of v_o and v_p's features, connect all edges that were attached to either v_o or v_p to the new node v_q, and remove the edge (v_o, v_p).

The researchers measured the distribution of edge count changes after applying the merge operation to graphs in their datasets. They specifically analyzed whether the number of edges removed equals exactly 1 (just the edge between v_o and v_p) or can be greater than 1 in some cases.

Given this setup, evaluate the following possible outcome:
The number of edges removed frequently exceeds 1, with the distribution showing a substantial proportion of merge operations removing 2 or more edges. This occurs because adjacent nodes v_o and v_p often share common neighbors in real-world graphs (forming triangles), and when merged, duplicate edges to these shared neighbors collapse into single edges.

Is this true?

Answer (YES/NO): YES